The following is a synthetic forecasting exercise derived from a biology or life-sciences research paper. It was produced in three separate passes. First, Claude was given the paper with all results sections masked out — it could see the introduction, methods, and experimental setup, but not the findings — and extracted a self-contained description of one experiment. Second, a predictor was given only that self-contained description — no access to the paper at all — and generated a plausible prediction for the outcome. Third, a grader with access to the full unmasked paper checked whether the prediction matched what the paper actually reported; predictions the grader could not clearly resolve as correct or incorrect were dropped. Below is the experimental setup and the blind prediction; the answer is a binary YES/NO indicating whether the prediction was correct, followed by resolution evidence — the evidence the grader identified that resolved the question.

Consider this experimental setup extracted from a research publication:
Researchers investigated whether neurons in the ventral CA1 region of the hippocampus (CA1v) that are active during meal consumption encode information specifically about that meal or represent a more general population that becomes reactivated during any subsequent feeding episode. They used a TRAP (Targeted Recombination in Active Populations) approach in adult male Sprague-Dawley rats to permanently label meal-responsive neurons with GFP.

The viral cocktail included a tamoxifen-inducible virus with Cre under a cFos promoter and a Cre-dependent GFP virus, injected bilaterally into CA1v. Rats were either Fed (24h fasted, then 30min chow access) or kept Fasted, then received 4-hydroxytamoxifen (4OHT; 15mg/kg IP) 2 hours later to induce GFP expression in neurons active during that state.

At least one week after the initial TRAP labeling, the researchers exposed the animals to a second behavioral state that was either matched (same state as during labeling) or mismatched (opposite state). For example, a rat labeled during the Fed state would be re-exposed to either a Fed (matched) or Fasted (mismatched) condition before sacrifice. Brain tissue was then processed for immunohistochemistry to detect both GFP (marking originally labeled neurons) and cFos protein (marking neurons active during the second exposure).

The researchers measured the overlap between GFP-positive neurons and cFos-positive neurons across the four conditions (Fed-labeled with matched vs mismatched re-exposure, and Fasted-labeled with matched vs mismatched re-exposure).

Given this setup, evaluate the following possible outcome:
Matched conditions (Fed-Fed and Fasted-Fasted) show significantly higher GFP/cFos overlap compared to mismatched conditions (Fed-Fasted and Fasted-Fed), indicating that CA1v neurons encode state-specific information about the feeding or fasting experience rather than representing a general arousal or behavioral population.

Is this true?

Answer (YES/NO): YES